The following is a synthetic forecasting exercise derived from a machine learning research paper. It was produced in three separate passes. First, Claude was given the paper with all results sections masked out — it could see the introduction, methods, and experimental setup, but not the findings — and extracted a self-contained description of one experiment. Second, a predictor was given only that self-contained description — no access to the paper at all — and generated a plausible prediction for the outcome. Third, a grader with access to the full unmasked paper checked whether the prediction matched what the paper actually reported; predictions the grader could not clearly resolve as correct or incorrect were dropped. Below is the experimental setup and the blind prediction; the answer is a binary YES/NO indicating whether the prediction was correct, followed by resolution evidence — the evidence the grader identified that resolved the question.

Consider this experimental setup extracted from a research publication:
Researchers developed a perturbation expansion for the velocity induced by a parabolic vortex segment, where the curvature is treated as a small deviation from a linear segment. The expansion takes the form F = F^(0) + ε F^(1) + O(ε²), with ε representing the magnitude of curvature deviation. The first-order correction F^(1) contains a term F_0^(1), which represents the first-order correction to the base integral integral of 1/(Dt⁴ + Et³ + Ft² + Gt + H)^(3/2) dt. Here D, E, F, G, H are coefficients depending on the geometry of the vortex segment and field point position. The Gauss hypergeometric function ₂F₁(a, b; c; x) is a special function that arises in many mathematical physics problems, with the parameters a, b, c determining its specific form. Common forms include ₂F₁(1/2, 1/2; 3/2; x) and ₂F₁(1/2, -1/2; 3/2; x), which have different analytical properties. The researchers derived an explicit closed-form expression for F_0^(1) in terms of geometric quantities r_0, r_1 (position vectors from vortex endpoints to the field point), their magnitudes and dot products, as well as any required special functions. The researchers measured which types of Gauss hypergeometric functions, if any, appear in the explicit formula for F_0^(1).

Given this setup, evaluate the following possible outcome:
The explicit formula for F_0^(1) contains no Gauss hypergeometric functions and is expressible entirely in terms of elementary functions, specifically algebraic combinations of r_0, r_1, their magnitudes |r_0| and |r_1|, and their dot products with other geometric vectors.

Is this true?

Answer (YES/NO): NO